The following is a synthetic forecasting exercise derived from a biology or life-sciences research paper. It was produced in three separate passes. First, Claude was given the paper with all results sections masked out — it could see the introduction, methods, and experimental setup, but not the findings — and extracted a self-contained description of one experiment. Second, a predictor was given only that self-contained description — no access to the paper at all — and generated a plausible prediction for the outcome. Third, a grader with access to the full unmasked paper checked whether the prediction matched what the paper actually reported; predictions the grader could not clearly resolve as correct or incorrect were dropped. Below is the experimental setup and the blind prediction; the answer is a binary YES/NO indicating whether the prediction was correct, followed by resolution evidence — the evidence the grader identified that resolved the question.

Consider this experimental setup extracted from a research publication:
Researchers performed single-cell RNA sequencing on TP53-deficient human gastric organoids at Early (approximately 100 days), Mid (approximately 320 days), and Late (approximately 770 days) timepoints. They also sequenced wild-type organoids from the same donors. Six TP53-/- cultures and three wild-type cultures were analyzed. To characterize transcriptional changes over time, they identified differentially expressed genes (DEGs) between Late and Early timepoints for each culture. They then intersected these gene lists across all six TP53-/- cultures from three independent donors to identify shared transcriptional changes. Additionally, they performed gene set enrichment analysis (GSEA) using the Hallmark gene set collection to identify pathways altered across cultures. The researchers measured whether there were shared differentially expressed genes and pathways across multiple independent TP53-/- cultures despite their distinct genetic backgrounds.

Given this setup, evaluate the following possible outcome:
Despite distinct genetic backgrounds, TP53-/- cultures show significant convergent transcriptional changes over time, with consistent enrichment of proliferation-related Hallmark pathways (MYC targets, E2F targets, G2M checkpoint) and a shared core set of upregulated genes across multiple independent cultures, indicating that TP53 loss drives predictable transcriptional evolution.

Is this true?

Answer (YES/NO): NO